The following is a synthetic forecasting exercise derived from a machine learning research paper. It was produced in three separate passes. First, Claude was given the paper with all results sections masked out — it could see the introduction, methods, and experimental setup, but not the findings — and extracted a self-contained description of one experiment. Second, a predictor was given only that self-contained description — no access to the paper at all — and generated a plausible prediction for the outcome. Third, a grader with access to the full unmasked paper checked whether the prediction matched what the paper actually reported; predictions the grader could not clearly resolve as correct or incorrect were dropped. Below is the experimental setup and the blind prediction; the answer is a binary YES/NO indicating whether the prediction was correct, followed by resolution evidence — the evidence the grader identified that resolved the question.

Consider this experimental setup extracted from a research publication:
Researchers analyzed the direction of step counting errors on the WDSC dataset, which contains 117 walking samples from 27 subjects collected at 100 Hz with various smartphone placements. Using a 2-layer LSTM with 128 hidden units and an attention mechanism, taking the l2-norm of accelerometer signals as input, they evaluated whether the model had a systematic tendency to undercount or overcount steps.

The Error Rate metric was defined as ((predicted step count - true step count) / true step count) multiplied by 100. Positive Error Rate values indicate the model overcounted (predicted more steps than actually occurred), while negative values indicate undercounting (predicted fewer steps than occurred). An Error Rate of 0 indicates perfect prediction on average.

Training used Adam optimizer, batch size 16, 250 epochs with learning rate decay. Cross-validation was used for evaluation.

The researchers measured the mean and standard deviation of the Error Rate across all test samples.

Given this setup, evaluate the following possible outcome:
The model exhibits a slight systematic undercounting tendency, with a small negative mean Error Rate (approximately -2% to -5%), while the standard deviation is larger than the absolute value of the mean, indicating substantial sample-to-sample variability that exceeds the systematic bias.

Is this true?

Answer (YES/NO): NO